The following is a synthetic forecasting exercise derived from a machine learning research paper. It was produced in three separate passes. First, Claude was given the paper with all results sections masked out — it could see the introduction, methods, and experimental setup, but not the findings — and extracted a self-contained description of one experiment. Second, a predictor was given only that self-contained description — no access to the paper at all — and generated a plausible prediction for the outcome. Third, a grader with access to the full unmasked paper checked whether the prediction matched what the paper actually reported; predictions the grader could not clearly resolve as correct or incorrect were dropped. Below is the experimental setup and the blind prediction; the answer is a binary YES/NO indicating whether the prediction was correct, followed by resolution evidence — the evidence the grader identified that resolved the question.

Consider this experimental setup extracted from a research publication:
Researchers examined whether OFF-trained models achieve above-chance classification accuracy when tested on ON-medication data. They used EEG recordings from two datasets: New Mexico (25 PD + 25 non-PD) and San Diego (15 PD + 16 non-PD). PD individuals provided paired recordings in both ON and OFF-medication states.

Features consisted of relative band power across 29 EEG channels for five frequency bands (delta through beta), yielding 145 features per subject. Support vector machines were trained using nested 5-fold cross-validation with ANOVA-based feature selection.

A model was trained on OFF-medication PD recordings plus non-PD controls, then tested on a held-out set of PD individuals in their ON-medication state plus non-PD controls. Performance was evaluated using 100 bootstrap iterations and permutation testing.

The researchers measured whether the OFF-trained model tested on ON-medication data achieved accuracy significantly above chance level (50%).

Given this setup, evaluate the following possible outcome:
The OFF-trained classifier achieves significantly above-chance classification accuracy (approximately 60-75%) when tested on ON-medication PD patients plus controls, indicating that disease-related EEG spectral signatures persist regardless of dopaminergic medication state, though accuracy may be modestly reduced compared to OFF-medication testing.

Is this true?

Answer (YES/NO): NO